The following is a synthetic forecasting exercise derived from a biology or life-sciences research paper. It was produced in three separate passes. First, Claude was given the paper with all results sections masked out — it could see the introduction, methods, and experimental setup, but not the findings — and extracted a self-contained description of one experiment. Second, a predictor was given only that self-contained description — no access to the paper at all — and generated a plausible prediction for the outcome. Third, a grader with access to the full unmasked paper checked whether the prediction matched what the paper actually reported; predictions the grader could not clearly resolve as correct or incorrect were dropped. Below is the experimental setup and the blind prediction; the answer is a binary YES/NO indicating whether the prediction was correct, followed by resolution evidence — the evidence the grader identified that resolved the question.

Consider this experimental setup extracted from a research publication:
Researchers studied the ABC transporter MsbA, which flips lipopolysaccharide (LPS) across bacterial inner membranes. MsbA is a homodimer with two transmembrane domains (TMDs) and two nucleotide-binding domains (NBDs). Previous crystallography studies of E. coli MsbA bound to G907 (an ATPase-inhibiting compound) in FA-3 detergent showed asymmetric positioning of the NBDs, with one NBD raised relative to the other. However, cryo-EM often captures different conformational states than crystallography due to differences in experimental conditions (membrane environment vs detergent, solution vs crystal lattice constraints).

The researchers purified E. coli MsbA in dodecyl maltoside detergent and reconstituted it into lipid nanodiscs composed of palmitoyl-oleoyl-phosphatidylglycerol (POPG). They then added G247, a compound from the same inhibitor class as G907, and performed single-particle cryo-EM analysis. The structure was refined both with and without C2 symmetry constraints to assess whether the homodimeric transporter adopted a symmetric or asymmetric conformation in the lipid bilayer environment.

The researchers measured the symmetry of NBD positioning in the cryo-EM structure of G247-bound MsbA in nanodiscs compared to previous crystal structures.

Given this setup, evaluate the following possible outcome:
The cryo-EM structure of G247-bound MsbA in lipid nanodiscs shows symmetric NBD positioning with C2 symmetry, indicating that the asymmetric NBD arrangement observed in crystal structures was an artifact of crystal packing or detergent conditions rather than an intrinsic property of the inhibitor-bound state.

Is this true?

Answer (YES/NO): YES